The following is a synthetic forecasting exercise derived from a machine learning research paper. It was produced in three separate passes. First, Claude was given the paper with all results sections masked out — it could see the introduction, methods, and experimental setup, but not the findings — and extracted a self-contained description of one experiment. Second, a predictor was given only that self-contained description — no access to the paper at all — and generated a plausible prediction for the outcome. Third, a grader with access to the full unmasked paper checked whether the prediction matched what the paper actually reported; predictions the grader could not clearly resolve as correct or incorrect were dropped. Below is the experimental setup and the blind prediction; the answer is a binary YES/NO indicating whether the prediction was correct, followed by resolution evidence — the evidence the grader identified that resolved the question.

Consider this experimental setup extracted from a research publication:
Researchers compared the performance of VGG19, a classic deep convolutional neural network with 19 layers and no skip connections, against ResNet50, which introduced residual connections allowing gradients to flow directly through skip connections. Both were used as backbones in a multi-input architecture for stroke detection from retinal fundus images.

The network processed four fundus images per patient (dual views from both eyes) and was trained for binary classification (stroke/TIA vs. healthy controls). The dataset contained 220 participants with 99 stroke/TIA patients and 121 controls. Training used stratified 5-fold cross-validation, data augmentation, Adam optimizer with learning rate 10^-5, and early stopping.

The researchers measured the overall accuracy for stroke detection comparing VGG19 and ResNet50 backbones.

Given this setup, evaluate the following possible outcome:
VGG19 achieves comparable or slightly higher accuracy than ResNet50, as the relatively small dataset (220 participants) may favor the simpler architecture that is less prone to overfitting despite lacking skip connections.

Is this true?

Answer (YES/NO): NO